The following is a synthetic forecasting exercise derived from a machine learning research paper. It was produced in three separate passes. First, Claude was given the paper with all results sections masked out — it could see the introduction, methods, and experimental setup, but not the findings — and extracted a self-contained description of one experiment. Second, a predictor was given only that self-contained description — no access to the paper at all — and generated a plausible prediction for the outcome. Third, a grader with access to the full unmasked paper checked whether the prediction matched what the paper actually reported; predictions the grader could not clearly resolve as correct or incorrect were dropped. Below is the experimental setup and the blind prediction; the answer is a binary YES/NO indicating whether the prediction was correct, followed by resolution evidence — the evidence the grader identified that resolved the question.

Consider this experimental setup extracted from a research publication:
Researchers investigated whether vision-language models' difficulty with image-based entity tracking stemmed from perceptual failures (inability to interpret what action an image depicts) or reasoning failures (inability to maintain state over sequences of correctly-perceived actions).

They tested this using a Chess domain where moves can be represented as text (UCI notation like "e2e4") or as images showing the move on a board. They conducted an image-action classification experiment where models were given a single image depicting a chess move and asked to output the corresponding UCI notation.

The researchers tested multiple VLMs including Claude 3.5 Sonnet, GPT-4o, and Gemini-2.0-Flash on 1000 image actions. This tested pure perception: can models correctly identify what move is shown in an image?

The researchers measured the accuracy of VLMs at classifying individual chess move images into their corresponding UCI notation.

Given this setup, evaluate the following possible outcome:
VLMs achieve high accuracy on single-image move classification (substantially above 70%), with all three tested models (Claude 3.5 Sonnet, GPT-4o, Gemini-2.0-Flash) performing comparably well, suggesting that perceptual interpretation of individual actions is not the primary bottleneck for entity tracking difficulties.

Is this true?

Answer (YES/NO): NO